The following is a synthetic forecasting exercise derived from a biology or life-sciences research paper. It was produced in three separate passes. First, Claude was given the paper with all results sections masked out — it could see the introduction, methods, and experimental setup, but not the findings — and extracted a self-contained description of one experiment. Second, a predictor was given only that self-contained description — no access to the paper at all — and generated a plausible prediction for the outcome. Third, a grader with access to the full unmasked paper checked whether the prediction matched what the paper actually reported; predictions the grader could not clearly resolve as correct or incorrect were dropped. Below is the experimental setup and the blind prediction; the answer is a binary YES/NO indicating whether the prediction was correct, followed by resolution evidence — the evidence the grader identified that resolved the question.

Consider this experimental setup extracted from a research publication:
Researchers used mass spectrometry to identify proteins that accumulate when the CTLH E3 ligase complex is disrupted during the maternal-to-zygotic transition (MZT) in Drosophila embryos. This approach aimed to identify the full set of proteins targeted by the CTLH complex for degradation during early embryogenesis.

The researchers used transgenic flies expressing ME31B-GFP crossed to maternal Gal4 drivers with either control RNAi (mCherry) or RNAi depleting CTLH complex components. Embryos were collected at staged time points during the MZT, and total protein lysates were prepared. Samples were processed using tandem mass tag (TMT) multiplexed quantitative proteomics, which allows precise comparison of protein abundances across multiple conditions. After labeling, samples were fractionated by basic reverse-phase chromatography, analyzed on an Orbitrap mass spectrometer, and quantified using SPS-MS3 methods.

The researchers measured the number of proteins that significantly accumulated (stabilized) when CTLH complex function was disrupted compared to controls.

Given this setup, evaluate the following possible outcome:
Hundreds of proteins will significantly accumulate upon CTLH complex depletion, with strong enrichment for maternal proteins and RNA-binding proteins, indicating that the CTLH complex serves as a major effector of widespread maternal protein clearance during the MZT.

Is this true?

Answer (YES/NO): NO